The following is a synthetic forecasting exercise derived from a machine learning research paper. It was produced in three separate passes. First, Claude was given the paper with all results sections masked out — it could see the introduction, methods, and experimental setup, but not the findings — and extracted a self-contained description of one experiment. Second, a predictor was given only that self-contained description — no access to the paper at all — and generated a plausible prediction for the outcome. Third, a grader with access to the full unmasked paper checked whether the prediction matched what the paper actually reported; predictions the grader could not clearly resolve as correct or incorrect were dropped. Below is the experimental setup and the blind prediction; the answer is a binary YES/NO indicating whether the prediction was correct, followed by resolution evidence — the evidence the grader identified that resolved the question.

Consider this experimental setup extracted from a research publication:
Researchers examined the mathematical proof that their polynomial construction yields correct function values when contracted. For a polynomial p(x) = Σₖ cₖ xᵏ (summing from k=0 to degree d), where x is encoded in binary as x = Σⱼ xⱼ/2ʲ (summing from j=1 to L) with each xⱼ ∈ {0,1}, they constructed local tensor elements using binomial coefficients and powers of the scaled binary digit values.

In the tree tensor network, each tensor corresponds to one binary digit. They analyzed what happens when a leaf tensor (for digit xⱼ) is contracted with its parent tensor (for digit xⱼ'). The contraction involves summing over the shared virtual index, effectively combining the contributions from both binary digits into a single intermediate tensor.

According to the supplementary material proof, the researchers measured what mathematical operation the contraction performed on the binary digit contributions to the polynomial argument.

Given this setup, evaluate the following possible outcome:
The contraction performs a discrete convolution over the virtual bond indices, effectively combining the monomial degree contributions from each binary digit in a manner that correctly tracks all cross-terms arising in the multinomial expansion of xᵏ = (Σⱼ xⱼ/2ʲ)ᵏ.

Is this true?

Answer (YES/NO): NO